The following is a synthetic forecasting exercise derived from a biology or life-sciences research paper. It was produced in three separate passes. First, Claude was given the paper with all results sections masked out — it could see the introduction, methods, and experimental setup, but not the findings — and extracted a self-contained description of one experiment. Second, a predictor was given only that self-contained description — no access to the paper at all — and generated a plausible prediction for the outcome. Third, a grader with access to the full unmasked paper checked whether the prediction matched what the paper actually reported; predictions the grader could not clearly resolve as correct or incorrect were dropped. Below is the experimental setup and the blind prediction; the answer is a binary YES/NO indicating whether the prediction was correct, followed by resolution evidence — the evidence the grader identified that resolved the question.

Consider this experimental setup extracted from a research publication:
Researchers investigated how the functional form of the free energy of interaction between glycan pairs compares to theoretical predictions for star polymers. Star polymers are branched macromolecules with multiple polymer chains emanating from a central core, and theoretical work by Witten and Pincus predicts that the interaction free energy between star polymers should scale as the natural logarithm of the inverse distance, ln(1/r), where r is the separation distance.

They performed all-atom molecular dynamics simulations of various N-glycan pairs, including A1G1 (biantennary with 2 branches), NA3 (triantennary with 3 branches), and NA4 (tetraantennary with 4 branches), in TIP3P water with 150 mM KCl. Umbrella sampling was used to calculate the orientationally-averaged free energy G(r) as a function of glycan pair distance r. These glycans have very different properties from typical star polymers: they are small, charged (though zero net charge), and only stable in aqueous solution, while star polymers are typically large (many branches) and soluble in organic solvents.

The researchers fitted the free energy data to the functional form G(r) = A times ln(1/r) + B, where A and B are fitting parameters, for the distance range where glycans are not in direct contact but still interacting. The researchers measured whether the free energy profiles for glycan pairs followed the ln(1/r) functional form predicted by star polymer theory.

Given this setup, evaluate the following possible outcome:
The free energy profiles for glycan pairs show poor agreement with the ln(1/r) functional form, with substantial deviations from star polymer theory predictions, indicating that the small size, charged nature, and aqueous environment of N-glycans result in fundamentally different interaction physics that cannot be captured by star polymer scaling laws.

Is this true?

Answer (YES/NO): NO